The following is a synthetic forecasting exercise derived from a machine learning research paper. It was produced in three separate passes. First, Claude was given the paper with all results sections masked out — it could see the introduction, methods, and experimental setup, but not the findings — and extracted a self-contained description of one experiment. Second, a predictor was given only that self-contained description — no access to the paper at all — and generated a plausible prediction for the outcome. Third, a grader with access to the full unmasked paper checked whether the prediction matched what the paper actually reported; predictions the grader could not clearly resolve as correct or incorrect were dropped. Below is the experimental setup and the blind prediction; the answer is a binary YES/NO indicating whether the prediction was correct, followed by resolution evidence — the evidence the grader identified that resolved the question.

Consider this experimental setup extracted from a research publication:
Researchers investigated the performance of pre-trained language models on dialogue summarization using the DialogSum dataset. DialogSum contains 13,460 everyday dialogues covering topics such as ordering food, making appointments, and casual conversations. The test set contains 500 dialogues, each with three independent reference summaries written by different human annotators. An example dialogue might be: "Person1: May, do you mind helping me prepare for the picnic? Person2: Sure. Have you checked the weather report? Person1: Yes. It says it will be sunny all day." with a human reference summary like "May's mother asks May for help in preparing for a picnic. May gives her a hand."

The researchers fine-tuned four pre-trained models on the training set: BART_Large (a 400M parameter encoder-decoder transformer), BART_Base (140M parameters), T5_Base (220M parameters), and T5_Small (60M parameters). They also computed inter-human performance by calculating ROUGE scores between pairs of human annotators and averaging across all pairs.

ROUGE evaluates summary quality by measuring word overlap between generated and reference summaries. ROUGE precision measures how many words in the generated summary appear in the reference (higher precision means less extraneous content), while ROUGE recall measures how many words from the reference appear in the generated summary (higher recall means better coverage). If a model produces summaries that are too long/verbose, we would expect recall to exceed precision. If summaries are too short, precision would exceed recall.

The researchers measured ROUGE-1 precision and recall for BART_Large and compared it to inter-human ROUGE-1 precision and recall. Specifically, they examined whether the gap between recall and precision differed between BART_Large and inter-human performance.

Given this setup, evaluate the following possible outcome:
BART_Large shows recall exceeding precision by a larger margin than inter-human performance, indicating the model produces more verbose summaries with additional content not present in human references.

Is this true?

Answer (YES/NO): YES